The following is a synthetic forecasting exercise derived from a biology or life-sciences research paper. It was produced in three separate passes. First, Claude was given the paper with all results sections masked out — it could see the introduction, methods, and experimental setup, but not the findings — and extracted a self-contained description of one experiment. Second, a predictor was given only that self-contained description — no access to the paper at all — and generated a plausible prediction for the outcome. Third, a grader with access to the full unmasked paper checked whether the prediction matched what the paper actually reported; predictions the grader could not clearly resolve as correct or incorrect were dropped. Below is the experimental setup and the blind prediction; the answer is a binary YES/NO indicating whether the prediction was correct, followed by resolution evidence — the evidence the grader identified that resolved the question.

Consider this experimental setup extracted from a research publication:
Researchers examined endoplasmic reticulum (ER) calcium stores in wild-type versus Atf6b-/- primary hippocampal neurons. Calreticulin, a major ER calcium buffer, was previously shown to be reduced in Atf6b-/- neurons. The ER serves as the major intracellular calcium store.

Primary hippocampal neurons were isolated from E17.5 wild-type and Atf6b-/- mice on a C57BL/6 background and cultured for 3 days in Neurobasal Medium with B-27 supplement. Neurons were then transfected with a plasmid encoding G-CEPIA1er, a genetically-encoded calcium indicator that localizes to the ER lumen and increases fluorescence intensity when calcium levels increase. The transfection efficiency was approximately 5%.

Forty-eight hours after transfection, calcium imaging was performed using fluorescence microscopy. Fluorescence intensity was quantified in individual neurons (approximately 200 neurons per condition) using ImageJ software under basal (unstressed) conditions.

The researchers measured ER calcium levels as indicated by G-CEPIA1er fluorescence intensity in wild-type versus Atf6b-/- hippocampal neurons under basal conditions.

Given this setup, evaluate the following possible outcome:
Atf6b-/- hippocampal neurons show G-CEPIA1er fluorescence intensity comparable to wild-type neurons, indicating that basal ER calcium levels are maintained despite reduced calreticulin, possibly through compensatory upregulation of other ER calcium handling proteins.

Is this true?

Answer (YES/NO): NO